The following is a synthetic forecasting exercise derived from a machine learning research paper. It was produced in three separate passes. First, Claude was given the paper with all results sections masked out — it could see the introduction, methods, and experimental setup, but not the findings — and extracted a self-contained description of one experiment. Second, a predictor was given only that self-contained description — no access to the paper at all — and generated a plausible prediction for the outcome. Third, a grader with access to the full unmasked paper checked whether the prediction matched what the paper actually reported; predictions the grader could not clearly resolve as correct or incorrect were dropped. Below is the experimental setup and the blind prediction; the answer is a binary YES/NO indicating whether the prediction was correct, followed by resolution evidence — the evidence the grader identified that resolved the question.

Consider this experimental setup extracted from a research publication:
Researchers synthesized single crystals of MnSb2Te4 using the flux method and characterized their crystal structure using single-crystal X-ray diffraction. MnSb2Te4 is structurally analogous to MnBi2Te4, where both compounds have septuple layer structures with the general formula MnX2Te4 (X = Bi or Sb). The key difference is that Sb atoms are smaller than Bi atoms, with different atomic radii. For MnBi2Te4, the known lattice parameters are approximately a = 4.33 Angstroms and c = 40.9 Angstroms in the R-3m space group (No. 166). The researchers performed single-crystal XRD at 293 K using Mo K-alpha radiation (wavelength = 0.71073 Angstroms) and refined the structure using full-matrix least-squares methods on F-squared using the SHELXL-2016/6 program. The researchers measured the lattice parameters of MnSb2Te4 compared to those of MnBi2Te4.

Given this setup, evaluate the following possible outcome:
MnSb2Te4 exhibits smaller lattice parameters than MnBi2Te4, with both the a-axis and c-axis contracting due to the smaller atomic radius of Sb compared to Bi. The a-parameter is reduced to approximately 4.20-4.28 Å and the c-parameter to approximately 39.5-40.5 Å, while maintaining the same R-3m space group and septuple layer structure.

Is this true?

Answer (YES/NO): NO